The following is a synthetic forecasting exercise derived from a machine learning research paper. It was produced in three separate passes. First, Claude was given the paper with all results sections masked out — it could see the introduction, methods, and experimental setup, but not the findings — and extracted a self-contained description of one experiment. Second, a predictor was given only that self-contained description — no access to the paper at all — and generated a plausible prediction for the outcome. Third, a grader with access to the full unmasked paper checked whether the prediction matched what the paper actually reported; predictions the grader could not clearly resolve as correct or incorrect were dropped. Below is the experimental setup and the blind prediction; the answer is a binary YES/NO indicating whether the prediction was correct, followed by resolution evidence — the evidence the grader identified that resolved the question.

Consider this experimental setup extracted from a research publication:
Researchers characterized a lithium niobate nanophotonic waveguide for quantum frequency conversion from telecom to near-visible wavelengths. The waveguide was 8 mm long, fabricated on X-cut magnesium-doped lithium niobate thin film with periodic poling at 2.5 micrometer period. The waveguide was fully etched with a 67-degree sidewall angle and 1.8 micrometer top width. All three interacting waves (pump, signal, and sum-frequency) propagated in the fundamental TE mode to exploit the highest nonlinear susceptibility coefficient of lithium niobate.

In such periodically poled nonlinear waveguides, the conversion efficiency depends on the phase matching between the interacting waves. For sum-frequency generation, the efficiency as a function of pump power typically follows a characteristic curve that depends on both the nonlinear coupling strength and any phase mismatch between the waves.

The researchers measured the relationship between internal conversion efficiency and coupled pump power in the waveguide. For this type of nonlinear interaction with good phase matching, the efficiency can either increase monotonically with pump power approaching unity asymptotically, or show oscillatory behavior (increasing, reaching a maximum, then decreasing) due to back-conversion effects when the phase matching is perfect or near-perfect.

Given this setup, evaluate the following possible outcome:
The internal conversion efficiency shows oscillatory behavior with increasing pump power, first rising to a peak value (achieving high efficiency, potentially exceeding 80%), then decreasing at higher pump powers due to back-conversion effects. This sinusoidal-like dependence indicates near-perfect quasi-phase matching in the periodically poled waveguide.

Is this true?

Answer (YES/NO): YES